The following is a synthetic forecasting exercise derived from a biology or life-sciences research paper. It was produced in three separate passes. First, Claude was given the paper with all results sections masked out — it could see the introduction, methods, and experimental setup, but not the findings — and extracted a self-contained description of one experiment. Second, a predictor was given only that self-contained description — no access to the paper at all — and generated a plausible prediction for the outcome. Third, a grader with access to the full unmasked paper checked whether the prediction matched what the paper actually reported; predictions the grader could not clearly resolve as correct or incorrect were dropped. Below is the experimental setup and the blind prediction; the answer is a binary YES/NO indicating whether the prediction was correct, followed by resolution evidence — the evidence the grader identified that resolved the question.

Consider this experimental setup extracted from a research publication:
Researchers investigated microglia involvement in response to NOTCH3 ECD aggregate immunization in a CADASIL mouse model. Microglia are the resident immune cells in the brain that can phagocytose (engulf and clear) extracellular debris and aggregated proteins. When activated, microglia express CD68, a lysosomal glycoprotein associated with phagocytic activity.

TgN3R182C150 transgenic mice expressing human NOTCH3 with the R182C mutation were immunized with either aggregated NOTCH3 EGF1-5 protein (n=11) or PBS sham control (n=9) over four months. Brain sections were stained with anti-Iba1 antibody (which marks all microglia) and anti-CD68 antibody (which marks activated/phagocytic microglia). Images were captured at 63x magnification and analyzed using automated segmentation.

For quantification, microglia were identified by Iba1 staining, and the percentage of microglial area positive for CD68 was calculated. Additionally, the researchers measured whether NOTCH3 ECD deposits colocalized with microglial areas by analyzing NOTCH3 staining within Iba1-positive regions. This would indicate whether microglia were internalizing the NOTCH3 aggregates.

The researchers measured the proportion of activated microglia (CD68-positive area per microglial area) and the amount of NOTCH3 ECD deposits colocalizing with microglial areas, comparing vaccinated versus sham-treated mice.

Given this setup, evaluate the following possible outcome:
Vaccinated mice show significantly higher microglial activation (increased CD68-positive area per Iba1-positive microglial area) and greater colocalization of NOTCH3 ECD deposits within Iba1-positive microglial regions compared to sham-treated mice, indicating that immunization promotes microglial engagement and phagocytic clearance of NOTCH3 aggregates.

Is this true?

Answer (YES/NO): NO